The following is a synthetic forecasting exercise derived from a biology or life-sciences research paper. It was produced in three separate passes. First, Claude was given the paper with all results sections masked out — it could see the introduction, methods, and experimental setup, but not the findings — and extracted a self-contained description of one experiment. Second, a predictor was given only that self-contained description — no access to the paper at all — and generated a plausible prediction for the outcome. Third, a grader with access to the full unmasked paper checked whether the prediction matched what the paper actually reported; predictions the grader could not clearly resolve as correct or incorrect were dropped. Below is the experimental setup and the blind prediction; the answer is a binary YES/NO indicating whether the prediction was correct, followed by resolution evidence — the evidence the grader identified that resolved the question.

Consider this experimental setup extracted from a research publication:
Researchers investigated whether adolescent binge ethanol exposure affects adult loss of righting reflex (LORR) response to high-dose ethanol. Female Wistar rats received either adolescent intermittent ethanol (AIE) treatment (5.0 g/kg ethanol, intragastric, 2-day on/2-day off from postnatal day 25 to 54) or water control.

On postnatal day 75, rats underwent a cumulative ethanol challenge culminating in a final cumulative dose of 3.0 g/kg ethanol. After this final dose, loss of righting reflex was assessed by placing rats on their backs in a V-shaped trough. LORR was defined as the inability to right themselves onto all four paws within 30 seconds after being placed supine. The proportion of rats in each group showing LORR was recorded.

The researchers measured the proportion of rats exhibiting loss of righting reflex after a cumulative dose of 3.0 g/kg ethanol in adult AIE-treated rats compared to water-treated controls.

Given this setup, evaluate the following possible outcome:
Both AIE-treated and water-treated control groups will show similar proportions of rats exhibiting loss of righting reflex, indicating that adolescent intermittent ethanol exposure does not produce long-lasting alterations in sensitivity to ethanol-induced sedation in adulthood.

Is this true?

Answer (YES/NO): NO